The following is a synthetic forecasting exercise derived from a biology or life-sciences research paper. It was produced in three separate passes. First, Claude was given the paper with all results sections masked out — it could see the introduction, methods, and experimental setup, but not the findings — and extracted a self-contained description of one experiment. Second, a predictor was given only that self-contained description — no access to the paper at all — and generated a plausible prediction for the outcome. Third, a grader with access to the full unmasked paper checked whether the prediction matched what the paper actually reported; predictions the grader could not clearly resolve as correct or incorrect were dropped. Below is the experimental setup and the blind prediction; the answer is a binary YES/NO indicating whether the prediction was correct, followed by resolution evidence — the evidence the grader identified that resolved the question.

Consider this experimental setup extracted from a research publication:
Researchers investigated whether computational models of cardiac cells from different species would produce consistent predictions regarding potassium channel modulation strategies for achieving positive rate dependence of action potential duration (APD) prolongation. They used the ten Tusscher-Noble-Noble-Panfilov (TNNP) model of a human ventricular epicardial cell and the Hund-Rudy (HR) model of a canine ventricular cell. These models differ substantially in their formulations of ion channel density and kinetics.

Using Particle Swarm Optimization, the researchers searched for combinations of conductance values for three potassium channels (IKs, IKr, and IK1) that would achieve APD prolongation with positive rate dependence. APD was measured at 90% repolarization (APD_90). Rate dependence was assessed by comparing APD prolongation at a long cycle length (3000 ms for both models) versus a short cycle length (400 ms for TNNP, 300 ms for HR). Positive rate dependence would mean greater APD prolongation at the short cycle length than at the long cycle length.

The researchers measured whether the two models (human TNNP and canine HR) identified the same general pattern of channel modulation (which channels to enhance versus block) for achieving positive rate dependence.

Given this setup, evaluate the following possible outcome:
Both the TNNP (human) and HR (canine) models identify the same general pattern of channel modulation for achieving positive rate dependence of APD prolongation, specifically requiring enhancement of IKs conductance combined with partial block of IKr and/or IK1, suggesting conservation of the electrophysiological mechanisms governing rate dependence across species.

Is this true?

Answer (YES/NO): YES